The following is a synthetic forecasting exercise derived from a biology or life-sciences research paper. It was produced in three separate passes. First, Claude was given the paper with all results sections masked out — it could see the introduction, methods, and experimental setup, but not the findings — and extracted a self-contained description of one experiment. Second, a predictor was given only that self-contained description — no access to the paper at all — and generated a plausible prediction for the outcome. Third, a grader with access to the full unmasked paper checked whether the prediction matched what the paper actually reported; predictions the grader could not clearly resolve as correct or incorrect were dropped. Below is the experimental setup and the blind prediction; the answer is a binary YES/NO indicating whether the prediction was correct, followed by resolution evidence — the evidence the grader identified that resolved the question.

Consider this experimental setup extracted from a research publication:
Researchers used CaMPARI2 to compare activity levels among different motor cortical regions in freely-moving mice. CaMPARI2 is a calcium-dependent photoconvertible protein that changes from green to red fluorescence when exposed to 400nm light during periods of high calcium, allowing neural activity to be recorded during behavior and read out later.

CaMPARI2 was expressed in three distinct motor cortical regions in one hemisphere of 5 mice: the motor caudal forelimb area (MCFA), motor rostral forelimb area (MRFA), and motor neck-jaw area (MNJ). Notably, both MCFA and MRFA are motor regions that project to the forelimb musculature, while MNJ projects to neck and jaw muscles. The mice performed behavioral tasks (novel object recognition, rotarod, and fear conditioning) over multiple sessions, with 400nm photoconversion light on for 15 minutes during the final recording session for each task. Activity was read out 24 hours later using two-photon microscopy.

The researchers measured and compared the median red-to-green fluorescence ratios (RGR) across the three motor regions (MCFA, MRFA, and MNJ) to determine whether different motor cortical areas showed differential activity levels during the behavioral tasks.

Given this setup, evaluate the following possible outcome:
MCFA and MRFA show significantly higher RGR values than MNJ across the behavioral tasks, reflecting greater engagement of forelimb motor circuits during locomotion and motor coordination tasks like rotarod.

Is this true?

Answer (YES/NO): NO